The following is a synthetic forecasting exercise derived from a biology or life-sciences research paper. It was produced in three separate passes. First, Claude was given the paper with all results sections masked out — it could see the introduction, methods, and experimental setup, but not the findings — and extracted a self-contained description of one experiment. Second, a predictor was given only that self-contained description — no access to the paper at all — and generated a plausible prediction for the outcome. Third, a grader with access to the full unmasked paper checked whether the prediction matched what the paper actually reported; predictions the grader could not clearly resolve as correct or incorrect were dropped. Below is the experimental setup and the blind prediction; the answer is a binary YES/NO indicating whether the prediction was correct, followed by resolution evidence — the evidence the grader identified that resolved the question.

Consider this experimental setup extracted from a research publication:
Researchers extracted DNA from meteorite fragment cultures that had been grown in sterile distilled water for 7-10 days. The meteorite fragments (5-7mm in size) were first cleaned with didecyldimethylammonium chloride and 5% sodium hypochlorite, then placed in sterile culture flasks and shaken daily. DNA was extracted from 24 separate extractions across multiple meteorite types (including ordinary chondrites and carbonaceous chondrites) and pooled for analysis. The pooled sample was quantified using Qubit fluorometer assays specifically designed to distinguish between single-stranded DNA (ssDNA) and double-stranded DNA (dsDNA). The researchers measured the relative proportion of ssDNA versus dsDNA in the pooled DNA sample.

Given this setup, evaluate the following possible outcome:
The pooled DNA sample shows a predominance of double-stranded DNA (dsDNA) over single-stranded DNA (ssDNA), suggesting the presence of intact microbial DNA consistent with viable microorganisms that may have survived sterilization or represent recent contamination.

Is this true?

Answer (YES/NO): NO